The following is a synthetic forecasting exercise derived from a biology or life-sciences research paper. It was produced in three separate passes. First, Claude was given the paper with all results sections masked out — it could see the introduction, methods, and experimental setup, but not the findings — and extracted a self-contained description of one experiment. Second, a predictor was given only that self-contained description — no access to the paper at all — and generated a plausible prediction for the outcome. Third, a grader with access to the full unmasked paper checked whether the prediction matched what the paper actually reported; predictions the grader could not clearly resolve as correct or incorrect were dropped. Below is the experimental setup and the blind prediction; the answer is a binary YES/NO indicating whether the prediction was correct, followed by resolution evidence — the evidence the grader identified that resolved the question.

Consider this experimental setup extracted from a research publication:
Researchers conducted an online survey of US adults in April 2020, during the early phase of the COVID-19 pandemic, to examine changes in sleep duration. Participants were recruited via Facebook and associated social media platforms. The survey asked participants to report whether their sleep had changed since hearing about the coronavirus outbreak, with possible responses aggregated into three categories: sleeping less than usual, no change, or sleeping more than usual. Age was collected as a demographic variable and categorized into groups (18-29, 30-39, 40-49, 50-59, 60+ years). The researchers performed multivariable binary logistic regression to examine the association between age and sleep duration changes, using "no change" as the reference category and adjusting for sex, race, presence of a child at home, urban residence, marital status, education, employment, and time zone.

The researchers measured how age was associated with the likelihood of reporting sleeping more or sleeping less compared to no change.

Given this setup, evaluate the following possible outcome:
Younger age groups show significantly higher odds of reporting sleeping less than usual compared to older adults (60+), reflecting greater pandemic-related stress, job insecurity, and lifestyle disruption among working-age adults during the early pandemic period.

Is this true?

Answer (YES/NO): YES